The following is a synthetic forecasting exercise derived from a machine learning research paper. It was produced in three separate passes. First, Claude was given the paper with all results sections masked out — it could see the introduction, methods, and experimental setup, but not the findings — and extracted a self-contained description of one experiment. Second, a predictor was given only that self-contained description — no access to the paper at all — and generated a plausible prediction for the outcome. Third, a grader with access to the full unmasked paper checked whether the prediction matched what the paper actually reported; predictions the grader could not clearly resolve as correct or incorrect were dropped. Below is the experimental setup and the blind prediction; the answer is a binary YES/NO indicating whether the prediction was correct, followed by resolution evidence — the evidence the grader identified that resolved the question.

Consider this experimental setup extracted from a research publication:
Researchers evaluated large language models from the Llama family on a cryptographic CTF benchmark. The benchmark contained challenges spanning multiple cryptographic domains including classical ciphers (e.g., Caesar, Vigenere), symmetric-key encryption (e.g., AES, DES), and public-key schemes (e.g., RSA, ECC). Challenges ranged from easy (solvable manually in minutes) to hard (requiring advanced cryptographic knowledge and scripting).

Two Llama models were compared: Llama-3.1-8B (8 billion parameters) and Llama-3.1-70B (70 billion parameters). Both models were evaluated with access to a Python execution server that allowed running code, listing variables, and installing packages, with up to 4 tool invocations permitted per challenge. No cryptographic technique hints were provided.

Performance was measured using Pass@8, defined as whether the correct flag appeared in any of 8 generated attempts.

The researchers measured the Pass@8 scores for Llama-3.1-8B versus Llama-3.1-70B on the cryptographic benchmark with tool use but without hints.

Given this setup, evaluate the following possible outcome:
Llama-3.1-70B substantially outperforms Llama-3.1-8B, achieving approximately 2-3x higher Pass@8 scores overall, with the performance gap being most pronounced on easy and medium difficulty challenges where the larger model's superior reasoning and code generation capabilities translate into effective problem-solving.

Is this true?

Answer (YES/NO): NO